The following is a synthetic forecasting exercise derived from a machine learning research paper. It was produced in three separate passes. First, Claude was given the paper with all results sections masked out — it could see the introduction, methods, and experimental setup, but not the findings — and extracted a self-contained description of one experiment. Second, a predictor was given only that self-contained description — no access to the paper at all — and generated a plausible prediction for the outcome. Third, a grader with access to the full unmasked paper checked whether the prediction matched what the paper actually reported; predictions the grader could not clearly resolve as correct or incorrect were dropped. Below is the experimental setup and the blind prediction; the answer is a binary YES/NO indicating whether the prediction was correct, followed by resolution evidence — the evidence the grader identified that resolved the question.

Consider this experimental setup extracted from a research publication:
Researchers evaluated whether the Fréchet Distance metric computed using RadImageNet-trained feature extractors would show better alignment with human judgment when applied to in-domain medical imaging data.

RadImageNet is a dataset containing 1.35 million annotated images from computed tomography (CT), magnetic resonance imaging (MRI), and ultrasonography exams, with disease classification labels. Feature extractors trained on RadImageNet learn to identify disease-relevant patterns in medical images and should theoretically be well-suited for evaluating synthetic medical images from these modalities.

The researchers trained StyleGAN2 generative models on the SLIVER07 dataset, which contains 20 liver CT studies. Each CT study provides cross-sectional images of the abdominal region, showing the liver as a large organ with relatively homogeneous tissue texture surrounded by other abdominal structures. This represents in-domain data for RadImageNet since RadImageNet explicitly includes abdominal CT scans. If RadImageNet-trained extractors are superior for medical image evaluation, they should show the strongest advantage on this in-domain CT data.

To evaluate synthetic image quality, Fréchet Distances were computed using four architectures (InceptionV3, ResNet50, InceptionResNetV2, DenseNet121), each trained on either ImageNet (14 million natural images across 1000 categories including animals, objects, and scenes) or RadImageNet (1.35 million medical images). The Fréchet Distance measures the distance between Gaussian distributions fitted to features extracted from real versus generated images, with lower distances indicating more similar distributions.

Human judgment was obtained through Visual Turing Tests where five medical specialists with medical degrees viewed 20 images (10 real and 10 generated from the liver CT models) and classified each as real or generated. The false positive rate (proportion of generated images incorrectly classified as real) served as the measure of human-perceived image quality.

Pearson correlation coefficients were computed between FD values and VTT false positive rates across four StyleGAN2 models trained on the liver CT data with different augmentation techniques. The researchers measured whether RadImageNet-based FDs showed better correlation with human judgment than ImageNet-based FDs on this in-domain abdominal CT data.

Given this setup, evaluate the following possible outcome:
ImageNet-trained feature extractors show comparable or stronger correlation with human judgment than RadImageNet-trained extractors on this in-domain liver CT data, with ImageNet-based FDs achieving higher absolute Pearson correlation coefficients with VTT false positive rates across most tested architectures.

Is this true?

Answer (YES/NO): YES